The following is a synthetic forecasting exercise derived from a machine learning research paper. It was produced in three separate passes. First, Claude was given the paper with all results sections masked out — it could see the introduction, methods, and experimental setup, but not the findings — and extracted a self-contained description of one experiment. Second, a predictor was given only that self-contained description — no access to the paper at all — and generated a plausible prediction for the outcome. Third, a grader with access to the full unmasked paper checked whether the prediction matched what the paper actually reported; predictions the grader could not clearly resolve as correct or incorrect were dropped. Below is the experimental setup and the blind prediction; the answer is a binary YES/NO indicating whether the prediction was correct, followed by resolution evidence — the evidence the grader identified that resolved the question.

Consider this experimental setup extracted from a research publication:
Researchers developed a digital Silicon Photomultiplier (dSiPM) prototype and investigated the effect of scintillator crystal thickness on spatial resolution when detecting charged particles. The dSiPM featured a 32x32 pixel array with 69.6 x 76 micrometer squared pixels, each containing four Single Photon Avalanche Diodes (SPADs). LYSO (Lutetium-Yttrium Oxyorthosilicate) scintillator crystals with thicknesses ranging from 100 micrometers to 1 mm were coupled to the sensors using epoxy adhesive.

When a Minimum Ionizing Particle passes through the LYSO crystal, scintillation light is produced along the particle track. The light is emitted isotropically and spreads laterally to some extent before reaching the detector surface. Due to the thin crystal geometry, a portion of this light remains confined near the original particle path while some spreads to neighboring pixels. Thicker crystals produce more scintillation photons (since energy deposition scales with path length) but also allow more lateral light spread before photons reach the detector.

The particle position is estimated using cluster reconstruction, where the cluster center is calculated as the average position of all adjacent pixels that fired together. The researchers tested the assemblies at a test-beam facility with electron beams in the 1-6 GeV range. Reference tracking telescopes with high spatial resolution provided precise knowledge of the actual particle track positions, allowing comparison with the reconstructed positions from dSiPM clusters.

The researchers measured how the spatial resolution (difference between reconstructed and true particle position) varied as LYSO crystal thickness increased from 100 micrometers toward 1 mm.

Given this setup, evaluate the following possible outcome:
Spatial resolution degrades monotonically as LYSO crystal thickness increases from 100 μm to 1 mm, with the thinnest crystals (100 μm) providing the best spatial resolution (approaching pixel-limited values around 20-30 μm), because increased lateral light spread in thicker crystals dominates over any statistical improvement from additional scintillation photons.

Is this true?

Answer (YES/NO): NO